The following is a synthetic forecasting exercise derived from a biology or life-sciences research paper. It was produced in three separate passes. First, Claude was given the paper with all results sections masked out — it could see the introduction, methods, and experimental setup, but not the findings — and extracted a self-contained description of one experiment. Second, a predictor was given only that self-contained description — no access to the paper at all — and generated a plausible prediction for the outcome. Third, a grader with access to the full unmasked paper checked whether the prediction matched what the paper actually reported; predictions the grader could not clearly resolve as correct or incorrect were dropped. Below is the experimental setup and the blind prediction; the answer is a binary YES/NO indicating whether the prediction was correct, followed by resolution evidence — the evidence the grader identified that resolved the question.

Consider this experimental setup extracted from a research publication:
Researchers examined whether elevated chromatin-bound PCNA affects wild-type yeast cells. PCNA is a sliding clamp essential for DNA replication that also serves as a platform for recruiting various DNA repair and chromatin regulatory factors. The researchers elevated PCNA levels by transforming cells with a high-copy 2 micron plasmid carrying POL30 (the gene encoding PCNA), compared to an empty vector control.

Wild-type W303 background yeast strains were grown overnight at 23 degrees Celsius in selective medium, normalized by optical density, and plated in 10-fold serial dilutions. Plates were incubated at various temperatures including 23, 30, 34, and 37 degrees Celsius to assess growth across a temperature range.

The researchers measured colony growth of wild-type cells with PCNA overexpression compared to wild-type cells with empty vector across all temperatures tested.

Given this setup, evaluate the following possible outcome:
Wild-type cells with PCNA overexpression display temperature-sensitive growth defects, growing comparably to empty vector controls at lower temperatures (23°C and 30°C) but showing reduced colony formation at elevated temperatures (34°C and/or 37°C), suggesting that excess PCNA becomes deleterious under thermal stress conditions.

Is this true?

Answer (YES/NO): NO